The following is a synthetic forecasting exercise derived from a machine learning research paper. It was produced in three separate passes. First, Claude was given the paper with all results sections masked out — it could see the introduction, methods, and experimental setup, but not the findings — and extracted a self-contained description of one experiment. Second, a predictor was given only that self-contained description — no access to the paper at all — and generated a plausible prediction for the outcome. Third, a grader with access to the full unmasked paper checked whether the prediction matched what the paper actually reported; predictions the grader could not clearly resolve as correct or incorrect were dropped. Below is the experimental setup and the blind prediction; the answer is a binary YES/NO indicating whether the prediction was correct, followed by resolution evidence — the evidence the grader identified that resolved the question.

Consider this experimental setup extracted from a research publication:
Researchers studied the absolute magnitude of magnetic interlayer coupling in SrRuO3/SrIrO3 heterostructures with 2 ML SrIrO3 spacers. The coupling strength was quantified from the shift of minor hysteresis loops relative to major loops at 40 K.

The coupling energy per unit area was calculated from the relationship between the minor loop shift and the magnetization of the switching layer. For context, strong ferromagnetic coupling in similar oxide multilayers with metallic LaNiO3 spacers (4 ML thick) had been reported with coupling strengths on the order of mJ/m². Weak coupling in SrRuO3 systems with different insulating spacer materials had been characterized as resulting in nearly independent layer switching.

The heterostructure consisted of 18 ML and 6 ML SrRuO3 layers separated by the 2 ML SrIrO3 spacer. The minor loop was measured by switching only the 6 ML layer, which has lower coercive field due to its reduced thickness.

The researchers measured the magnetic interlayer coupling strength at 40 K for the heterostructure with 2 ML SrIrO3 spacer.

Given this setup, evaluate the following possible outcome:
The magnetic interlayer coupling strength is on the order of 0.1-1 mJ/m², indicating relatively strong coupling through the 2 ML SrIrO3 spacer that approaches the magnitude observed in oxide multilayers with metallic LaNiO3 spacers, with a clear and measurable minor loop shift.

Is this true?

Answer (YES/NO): NO